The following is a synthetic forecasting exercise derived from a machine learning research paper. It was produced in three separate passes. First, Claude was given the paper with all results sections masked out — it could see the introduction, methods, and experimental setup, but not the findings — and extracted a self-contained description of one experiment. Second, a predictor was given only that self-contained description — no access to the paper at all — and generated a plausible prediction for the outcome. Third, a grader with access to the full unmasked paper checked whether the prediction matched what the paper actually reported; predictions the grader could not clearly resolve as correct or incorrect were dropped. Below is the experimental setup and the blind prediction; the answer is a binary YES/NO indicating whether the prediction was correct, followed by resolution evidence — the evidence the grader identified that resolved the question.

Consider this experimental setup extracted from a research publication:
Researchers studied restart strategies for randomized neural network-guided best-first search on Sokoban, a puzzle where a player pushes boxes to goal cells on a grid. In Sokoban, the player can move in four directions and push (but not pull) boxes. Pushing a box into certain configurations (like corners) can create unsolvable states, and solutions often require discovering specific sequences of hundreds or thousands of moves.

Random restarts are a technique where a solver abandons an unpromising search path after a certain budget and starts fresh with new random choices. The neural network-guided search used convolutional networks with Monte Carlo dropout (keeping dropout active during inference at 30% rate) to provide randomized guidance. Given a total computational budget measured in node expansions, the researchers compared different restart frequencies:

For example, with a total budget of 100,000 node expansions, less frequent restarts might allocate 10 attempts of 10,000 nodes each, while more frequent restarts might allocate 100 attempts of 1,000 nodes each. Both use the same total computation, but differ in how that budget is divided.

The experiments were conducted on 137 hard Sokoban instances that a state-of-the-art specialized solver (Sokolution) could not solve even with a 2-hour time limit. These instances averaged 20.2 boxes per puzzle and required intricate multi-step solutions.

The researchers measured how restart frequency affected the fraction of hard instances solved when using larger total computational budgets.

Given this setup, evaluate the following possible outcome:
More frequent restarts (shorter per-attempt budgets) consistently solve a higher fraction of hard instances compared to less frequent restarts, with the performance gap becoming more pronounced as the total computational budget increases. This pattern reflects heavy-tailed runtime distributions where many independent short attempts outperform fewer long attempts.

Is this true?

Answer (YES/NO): NO